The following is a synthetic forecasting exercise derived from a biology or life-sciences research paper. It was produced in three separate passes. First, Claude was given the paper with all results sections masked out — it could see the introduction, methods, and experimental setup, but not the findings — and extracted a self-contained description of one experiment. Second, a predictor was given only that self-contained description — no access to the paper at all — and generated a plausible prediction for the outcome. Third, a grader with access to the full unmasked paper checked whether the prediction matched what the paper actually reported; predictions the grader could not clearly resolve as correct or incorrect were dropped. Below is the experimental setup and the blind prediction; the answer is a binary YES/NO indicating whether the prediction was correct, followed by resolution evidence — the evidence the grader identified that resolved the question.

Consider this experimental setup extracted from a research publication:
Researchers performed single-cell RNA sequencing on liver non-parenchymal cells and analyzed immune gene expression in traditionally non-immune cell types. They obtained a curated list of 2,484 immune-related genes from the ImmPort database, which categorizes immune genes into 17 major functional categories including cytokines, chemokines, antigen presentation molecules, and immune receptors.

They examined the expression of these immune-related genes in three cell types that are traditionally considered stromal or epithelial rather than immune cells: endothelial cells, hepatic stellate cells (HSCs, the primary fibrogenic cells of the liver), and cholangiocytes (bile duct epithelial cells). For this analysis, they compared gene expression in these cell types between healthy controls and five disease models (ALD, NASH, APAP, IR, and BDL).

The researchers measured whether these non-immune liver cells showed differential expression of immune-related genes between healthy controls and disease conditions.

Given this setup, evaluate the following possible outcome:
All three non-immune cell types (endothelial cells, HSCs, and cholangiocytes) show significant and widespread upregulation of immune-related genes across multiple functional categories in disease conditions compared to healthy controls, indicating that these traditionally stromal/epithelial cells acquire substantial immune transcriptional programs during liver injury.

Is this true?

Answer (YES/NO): NO